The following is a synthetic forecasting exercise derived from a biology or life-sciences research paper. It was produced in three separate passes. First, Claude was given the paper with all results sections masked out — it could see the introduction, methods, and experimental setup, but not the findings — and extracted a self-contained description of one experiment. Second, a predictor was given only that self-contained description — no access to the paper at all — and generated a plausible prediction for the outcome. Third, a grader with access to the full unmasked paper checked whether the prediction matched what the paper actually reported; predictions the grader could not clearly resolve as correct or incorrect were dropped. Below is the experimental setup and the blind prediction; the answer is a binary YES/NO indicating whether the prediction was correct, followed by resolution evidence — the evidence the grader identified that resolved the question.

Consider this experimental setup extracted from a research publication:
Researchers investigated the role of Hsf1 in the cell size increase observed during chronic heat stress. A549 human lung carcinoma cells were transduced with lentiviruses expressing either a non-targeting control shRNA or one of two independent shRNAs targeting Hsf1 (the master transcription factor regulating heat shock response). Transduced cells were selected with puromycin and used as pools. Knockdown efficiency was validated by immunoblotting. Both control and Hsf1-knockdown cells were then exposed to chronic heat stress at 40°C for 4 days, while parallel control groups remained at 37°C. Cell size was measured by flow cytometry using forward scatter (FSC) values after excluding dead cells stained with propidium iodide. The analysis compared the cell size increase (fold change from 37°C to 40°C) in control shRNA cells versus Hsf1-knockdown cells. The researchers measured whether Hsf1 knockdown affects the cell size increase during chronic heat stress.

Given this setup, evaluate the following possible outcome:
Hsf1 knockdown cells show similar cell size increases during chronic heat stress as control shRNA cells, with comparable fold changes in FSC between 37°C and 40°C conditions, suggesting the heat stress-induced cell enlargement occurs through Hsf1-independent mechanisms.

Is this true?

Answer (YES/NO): NO